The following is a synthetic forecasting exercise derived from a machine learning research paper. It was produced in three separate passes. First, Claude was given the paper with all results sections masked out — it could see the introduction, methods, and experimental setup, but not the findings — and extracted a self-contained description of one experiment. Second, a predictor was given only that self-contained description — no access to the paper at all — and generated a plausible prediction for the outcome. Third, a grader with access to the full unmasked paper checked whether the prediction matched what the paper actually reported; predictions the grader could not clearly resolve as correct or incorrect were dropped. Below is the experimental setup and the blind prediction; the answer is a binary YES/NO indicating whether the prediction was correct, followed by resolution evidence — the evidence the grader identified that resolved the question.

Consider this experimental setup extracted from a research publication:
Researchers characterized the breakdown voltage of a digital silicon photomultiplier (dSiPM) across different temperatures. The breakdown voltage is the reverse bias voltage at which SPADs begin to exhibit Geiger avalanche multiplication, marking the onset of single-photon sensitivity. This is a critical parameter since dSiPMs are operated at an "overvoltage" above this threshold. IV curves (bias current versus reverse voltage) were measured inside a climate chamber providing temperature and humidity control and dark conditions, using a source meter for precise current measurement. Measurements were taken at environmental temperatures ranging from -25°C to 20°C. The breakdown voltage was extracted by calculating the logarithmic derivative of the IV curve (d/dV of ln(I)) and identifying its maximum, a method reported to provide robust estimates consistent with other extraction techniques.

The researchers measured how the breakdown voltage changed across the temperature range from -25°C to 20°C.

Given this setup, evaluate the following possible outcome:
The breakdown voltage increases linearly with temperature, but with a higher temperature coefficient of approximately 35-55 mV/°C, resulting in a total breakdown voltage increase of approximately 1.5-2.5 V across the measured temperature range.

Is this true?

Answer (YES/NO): NO